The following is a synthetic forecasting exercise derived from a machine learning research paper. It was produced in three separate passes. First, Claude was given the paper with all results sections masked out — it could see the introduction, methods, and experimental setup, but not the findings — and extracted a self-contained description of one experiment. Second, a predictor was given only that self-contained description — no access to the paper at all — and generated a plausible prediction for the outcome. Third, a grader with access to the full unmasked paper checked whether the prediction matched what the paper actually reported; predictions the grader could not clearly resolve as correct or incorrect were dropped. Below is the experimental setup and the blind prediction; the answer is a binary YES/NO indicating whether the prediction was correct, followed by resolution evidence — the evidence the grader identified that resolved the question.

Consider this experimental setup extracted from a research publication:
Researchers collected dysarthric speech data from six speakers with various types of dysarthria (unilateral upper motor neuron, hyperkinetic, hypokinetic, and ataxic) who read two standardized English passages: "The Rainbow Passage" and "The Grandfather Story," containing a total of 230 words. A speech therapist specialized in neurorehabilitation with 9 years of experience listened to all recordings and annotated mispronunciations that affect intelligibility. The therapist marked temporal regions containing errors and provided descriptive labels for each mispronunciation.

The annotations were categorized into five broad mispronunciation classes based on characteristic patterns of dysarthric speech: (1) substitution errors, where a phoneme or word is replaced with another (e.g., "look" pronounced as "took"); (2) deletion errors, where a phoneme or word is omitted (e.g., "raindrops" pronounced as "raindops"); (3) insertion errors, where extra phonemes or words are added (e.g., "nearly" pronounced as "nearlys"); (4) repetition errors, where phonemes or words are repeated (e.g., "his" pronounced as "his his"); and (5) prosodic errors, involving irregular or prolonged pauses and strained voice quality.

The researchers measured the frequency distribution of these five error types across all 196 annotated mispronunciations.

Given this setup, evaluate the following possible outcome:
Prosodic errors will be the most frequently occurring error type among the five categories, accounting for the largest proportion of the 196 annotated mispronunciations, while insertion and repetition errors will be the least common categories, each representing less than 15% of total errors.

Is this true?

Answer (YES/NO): NO